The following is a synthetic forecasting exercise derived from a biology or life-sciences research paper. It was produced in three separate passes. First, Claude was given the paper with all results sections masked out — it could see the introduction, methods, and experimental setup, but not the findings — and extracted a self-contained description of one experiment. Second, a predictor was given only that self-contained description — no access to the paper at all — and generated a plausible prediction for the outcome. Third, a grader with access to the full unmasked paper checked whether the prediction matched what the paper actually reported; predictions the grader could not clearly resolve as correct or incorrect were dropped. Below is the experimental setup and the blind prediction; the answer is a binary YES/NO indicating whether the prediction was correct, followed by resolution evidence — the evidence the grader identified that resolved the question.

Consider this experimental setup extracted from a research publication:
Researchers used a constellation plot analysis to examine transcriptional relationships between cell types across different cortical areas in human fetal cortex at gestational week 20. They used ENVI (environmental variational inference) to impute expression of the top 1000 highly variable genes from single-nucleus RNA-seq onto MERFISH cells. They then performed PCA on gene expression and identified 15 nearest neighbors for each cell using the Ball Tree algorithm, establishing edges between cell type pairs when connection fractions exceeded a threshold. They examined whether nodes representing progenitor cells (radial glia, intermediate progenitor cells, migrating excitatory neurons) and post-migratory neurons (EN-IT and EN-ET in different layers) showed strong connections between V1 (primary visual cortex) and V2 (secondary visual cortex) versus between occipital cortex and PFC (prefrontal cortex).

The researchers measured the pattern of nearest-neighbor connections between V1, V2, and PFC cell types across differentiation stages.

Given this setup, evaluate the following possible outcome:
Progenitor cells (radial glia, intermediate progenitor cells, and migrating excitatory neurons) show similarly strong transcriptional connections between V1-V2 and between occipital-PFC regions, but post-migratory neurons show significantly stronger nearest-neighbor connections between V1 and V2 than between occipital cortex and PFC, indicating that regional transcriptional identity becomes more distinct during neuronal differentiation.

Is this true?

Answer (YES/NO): NO